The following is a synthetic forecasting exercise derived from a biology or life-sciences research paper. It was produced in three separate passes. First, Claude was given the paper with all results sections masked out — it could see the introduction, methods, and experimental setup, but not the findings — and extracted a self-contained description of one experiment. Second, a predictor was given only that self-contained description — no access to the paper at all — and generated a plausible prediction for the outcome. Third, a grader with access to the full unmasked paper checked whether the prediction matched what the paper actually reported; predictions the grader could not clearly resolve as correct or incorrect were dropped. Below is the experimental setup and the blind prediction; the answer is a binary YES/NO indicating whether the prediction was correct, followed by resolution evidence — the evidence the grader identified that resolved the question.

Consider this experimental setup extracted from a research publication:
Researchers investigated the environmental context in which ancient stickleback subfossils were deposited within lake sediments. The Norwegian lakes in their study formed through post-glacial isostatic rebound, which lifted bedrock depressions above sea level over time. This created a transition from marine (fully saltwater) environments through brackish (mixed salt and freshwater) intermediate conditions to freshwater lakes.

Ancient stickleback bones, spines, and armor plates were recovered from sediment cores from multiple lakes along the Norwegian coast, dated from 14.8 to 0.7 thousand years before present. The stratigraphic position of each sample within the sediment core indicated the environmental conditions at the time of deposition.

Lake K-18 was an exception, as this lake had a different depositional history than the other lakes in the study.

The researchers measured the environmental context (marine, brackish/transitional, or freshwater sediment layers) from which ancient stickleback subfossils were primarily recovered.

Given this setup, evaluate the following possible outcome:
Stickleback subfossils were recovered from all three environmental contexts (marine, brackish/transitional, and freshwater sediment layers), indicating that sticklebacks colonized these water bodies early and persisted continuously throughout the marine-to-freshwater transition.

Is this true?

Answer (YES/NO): NO